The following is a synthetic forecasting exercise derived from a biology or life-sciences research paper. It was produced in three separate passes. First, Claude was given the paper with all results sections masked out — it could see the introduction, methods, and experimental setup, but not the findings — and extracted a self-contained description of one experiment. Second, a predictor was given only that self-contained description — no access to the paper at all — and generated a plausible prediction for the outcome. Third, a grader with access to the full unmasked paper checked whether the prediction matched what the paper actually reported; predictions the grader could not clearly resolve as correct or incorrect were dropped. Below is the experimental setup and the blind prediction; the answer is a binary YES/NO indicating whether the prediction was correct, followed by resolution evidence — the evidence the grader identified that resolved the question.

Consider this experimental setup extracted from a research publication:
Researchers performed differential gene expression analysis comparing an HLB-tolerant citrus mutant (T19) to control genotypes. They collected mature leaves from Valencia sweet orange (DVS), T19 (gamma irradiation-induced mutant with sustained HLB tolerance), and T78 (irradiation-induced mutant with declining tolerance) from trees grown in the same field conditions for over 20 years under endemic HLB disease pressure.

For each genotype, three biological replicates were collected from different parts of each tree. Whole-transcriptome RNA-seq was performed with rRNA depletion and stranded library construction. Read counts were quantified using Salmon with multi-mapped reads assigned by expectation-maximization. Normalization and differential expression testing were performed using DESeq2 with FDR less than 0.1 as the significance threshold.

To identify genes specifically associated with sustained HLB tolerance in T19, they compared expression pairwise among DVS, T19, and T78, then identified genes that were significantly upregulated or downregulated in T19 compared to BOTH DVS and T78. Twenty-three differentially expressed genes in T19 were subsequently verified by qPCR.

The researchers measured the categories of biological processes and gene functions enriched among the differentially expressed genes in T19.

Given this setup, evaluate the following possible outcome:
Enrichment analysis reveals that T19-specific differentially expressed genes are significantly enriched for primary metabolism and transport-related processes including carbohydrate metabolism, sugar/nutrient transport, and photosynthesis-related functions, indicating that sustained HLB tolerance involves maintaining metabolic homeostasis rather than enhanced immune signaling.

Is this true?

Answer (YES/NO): NO